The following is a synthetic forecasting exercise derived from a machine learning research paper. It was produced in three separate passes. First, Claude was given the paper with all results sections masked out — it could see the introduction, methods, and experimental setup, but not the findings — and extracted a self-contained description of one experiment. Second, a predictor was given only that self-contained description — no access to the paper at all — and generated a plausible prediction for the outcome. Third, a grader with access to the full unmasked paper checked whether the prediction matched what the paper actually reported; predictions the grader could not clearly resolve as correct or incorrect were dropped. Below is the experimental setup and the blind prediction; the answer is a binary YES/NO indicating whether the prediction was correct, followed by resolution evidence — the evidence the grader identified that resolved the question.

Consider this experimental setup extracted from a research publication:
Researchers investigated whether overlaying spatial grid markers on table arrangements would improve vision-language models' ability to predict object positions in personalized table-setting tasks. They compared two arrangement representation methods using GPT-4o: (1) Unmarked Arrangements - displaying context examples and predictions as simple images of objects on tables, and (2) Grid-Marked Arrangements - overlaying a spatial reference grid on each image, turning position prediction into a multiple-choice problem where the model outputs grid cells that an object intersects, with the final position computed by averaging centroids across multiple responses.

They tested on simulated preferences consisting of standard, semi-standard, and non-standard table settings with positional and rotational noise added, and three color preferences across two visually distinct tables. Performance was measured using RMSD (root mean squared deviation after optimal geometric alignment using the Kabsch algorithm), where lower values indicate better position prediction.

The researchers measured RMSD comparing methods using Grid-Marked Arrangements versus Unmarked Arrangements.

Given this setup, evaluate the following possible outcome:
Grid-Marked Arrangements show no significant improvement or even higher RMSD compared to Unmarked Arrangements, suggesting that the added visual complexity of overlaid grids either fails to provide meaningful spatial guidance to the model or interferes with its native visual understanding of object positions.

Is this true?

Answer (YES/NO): NO